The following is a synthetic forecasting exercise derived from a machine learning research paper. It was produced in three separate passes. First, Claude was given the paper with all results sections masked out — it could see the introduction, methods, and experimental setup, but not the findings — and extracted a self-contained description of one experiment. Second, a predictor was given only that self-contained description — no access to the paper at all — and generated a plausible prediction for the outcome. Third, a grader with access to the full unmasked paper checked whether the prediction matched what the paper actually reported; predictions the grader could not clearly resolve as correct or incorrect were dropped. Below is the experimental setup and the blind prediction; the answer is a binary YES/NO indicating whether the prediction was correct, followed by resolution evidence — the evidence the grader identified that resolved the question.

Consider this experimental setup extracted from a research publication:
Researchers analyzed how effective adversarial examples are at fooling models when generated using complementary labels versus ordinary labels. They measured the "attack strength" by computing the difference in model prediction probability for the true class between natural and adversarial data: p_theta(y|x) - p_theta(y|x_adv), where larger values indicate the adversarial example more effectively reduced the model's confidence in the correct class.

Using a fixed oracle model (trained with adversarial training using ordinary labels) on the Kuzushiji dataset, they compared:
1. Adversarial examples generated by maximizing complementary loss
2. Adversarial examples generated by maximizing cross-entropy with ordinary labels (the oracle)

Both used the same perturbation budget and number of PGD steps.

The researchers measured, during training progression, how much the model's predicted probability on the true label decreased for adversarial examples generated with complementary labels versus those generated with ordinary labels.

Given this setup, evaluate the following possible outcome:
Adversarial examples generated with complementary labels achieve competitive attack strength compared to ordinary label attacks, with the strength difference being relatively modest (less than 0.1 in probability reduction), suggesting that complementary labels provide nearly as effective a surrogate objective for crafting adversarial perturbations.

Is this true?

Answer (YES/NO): NO